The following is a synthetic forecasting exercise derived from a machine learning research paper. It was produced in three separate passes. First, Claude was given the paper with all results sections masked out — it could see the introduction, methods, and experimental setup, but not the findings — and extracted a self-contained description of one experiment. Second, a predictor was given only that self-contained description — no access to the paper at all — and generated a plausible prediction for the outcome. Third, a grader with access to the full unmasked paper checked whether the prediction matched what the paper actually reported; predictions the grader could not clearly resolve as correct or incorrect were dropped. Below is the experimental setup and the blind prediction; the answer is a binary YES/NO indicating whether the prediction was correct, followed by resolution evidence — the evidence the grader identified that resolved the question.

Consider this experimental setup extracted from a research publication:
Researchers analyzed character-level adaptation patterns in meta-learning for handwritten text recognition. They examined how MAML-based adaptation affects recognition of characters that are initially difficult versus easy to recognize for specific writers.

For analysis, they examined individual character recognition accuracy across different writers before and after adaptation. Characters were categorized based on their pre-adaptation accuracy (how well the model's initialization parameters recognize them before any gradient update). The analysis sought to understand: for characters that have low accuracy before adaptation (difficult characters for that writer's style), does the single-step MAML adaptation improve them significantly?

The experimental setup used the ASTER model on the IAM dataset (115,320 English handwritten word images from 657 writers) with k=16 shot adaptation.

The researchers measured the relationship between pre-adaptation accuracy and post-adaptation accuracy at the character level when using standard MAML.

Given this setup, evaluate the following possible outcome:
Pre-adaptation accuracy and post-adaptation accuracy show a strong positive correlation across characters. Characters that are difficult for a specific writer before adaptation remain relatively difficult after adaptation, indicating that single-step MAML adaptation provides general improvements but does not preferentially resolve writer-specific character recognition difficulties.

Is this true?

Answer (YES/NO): YES